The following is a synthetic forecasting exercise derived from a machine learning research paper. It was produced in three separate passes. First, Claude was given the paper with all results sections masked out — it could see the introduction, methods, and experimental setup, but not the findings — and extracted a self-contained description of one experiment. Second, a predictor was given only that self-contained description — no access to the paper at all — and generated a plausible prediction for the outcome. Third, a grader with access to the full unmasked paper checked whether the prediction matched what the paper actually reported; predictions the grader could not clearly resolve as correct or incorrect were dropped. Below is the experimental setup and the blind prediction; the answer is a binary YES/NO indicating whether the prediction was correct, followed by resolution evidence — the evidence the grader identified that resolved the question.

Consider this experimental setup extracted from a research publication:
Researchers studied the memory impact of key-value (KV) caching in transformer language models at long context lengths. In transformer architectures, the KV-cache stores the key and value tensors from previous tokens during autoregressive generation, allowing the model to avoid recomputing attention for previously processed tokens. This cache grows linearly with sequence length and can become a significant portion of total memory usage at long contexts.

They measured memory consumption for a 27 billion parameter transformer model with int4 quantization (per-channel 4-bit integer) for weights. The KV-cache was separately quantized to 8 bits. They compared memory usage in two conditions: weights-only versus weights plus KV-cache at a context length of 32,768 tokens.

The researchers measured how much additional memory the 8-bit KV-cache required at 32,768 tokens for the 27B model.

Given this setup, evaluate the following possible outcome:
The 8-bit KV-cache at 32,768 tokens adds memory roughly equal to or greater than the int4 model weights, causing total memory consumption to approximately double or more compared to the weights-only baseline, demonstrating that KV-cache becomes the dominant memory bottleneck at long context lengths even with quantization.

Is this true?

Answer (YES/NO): YES